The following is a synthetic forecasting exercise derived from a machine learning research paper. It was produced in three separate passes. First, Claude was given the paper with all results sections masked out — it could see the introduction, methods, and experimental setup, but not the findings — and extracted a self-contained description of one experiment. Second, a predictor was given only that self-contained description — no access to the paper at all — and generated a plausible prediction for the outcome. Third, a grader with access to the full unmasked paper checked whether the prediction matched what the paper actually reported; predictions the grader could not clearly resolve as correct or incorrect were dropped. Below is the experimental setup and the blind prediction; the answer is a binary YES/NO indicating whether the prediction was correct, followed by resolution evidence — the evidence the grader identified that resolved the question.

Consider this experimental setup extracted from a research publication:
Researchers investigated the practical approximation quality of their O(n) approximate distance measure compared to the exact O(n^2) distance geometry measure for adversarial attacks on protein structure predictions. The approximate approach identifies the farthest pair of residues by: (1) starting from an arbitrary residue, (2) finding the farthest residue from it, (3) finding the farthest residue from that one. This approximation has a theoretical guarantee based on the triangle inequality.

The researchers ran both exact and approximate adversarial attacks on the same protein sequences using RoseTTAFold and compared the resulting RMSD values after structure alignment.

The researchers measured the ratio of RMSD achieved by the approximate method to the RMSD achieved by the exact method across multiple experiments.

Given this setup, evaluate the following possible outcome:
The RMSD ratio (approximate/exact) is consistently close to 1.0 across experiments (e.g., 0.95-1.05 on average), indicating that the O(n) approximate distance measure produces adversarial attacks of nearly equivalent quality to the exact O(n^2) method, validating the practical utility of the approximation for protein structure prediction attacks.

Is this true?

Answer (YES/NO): NO